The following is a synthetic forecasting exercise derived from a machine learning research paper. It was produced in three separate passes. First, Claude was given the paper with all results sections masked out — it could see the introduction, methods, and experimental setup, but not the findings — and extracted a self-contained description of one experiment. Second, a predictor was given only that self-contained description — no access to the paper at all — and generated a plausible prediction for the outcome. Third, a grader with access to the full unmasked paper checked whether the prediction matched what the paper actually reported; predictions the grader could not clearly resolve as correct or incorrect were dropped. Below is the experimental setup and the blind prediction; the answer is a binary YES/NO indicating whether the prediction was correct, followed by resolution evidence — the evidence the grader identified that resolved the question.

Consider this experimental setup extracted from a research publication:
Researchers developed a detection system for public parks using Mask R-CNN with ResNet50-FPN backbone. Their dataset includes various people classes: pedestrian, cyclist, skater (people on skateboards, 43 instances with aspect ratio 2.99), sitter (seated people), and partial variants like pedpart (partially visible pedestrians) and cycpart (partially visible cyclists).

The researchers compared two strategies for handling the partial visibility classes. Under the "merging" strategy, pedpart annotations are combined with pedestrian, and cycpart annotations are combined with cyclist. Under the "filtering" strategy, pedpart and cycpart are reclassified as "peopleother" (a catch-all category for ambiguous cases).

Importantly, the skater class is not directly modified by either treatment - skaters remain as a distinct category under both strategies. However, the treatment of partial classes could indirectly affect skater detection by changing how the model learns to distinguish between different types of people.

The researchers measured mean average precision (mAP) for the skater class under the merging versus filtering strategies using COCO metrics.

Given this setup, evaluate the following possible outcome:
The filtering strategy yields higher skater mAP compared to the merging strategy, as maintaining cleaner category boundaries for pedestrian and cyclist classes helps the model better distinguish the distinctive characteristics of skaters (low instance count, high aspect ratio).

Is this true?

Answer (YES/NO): NO